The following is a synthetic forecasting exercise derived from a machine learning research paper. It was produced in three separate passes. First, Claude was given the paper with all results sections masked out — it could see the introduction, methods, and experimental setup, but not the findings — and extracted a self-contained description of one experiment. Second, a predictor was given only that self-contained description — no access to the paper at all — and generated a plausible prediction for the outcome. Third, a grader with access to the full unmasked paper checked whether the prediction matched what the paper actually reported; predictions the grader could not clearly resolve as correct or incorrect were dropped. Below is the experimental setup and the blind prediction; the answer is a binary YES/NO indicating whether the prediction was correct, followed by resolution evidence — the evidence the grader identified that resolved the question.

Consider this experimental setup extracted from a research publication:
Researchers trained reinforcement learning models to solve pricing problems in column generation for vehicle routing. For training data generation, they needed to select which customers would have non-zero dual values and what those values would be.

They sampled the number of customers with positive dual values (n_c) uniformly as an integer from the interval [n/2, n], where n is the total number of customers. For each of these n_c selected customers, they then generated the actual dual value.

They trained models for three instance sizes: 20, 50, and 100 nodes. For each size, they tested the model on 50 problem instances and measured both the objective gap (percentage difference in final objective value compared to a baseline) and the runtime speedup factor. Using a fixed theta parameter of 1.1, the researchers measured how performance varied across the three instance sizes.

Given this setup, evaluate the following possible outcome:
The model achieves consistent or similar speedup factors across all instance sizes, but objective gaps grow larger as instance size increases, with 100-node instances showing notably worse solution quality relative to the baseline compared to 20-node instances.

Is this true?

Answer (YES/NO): NO